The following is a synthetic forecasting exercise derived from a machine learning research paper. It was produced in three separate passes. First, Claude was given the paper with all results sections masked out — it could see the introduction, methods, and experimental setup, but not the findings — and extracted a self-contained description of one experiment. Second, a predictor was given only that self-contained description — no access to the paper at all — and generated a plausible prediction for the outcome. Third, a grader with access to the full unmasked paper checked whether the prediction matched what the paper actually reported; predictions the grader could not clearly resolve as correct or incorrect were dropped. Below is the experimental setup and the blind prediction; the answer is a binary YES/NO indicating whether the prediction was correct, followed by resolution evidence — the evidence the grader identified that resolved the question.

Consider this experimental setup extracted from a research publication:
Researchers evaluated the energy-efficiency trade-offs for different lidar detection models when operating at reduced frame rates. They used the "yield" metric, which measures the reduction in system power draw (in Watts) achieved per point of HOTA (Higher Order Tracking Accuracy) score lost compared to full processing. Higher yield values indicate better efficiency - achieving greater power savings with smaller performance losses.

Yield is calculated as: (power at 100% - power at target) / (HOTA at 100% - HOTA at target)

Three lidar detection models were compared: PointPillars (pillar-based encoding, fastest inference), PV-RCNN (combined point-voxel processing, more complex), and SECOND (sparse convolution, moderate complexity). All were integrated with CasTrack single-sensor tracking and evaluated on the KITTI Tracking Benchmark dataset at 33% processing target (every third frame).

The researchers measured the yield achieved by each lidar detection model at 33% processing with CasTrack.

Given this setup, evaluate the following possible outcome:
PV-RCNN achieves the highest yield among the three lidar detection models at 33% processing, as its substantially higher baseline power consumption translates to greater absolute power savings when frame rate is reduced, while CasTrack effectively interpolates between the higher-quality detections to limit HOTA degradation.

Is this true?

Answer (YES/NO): NO